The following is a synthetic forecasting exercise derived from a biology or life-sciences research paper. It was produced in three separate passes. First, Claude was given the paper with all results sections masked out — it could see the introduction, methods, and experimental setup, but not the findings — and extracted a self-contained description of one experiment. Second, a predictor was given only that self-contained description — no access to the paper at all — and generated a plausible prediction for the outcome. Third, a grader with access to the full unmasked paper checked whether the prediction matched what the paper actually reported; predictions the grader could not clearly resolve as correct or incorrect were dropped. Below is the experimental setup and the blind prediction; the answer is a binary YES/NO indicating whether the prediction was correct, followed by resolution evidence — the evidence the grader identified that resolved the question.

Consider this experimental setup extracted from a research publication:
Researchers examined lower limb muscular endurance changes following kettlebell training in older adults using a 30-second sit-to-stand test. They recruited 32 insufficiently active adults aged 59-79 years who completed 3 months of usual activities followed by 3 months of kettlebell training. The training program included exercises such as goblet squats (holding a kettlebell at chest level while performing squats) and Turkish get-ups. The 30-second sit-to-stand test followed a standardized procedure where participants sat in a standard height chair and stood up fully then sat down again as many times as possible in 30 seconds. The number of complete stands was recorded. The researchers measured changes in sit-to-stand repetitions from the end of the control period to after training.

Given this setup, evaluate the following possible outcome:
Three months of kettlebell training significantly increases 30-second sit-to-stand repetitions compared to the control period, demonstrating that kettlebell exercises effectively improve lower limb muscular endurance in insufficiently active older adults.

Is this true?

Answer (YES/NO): YES